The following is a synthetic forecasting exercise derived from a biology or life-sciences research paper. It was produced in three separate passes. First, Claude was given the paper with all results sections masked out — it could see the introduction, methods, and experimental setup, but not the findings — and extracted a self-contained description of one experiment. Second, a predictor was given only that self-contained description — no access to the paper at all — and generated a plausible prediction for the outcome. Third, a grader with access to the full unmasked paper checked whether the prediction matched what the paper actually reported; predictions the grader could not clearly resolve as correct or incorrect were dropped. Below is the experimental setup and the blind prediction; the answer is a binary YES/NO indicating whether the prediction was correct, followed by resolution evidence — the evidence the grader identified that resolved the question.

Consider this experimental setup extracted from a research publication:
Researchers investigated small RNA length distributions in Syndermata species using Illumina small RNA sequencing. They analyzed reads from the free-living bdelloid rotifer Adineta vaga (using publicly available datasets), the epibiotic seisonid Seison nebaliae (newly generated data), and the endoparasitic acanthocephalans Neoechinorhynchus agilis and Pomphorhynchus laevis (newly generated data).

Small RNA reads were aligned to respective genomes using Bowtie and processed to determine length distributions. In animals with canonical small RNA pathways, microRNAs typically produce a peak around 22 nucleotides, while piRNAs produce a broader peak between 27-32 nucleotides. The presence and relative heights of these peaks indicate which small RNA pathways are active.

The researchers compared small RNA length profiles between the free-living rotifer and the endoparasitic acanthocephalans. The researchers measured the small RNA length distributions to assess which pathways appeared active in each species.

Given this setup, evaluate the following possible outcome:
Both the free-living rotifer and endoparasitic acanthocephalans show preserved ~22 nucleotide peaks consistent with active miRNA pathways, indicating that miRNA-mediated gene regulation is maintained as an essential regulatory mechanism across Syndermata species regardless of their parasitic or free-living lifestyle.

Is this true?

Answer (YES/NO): NO